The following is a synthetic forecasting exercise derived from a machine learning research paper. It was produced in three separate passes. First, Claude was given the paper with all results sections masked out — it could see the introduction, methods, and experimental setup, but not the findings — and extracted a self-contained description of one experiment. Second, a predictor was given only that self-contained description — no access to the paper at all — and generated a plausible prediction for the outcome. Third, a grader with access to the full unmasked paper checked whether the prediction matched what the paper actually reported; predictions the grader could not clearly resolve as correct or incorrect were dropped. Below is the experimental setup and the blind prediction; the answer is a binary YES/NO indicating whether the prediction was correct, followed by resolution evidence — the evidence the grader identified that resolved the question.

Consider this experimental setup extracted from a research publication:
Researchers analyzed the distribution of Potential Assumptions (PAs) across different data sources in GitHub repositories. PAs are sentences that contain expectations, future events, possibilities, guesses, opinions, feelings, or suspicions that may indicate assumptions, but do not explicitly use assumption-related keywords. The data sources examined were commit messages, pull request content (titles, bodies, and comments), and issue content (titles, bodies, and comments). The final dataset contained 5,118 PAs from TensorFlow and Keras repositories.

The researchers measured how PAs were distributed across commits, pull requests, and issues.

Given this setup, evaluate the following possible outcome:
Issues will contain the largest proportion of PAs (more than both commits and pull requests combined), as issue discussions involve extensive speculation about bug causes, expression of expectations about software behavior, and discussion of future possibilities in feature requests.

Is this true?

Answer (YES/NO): NO